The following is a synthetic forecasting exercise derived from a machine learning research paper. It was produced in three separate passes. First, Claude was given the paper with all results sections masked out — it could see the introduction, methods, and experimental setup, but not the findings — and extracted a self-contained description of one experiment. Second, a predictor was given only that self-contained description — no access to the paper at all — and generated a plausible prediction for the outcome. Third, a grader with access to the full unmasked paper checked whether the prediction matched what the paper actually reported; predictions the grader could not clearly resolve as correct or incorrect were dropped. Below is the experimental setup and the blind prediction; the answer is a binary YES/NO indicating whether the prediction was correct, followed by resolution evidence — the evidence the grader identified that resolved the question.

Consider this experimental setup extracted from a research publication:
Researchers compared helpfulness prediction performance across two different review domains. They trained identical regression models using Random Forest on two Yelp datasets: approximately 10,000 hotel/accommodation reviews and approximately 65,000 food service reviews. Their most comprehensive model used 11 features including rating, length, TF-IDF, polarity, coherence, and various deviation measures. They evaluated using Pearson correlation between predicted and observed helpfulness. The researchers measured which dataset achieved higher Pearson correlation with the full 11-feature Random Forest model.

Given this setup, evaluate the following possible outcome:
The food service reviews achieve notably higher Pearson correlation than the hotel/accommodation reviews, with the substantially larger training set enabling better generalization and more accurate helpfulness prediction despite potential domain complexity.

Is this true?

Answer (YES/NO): YES